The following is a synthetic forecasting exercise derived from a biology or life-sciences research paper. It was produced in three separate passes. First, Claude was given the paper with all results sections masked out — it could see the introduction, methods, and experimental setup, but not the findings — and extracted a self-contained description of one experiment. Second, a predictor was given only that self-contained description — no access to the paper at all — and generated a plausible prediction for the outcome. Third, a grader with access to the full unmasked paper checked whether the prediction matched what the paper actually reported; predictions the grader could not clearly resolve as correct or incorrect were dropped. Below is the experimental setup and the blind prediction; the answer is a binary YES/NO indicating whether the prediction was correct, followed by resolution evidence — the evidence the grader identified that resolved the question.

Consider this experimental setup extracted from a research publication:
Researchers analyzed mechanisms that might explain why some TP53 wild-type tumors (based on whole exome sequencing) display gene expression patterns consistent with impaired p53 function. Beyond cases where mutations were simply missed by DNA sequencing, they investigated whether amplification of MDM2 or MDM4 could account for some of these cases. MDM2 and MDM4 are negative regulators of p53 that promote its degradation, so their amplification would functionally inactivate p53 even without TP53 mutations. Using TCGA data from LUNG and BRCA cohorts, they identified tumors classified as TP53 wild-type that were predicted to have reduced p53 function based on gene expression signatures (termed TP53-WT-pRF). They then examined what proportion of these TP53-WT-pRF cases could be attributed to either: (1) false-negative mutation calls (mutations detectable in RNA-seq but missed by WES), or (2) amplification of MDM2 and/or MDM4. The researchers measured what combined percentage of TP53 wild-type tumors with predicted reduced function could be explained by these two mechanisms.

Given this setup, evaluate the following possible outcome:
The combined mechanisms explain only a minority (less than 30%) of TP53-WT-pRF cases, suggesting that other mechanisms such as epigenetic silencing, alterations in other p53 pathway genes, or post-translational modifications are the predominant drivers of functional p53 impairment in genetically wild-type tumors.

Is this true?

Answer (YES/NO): YES